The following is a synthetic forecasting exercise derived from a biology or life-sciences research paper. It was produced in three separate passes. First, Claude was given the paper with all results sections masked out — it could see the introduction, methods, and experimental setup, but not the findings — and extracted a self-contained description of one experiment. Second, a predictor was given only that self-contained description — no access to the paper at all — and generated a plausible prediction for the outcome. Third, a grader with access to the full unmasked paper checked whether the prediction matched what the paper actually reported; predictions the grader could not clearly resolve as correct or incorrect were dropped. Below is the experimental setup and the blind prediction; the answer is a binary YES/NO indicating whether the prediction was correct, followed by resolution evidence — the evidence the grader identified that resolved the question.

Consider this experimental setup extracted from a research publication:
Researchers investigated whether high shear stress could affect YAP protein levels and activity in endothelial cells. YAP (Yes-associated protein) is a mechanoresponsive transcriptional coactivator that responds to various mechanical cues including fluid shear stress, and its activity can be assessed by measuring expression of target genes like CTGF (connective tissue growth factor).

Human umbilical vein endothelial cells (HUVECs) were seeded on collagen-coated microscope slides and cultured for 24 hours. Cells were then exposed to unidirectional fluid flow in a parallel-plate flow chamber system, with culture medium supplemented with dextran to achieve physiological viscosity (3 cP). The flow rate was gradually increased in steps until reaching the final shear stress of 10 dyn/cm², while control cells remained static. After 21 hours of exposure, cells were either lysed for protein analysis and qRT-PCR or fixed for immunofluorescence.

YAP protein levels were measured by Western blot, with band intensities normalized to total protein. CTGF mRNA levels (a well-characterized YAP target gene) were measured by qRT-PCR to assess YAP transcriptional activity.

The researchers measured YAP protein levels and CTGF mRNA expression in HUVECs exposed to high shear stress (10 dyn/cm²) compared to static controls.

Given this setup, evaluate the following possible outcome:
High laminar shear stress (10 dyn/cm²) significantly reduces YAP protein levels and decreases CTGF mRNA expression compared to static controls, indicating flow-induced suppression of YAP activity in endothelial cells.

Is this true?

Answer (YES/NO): NO